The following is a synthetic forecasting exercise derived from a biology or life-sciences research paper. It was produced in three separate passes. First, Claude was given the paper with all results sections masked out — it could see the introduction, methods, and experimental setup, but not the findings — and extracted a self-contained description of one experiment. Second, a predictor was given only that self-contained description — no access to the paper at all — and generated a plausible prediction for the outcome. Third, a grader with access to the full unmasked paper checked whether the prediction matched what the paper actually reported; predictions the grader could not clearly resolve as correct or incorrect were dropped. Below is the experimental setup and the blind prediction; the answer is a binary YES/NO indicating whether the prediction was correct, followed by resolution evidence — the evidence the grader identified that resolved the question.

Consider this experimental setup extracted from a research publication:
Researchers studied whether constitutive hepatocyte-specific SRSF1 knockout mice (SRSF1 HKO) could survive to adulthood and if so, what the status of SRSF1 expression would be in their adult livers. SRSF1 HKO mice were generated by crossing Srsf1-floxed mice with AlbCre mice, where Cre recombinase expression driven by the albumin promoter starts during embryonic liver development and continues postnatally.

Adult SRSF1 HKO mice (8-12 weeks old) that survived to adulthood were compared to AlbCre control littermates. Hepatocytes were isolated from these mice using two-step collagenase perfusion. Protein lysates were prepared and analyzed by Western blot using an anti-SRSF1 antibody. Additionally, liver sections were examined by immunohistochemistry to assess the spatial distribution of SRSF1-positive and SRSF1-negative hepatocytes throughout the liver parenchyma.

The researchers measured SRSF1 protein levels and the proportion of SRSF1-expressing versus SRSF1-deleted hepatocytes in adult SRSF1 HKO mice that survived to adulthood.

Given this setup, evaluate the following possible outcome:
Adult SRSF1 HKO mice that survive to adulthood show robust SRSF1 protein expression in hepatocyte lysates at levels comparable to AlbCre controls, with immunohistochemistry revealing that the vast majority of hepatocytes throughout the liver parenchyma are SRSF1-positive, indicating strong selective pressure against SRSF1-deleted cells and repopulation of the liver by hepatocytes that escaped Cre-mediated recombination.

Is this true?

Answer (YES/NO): YES